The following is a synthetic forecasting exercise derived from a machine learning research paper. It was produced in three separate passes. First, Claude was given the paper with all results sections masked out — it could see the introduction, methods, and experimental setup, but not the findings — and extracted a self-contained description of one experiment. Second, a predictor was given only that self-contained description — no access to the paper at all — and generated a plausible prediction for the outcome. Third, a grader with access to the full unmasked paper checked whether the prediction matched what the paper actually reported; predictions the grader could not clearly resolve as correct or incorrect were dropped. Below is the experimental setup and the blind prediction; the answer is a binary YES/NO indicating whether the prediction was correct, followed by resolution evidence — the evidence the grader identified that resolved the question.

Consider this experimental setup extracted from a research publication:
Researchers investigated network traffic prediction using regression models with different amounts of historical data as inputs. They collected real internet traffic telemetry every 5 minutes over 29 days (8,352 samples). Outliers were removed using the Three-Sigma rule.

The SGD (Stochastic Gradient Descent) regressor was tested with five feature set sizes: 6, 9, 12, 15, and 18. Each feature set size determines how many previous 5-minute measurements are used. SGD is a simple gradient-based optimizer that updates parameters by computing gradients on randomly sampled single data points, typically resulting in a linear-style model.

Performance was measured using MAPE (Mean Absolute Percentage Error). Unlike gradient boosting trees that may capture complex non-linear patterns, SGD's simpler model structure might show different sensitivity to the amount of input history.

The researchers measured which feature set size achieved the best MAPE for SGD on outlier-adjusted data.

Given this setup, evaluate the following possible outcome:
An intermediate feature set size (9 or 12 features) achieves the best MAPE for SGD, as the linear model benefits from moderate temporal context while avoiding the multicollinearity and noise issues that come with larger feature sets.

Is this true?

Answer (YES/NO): NO